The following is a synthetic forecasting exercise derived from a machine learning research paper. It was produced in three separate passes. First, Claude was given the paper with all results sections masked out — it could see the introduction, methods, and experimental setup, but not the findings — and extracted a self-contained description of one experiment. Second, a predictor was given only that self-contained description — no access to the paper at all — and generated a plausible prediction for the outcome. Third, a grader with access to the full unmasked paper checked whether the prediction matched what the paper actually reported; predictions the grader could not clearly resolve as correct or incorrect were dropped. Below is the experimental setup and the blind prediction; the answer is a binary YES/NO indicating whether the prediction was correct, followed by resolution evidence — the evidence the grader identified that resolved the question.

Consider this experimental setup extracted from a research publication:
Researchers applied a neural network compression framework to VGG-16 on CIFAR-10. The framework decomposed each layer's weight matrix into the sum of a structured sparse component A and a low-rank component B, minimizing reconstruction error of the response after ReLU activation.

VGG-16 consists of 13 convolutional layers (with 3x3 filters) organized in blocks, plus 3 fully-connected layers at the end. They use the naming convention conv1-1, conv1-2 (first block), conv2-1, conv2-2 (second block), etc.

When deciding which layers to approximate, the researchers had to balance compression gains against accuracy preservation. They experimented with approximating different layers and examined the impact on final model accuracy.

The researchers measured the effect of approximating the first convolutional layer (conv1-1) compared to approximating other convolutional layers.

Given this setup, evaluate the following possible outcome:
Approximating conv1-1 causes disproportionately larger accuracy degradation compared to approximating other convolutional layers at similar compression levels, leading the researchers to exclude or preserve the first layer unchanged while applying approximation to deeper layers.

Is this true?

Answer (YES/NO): YES